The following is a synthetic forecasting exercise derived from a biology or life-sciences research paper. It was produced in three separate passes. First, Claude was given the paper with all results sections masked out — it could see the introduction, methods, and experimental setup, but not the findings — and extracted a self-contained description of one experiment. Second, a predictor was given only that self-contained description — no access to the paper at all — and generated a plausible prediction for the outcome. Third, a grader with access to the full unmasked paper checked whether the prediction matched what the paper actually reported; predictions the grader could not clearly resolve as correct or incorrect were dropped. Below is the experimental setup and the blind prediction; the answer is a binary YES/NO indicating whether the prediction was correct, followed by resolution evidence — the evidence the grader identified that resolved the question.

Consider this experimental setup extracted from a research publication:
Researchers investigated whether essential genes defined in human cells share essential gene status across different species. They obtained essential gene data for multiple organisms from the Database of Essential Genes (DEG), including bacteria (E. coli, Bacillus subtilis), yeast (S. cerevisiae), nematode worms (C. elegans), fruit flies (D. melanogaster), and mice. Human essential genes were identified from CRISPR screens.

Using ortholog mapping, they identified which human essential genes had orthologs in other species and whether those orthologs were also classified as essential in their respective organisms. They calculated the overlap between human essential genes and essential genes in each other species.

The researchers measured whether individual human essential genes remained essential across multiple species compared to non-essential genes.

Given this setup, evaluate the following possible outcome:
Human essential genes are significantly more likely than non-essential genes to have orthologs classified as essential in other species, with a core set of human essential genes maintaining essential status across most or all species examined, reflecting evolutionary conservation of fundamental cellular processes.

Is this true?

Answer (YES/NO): NO